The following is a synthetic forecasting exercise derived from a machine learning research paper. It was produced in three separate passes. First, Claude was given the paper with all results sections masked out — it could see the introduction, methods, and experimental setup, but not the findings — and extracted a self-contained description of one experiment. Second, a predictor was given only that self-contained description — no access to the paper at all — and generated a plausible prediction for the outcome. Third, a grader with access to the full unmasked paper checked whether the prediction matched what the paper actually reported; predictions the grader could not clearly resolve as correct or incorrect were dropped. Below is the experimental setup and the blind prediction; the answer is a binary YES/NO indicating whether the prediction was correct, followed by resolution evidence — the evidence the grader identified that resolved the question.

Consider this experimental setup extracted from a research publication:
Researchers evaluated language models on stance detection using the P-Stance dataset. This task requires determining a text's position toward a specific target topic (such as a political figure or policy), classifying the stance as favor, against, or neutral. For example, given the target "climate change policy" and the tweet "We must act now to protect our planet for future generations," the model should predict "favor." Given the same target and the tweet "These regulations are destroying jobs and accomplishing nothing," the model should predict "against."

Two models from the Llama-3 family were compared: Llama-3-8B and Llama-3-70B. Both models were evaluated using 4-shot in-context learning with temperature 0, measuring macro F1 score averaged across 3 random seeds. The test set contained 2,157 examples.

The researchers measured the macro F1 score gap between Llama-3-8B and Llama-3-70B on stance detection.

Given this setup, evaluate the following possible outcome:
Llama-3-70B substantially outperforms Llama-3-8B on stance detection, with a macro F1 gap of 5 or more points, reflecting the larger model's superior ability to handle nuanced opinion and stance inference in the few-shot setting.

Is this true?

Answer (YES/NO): YES